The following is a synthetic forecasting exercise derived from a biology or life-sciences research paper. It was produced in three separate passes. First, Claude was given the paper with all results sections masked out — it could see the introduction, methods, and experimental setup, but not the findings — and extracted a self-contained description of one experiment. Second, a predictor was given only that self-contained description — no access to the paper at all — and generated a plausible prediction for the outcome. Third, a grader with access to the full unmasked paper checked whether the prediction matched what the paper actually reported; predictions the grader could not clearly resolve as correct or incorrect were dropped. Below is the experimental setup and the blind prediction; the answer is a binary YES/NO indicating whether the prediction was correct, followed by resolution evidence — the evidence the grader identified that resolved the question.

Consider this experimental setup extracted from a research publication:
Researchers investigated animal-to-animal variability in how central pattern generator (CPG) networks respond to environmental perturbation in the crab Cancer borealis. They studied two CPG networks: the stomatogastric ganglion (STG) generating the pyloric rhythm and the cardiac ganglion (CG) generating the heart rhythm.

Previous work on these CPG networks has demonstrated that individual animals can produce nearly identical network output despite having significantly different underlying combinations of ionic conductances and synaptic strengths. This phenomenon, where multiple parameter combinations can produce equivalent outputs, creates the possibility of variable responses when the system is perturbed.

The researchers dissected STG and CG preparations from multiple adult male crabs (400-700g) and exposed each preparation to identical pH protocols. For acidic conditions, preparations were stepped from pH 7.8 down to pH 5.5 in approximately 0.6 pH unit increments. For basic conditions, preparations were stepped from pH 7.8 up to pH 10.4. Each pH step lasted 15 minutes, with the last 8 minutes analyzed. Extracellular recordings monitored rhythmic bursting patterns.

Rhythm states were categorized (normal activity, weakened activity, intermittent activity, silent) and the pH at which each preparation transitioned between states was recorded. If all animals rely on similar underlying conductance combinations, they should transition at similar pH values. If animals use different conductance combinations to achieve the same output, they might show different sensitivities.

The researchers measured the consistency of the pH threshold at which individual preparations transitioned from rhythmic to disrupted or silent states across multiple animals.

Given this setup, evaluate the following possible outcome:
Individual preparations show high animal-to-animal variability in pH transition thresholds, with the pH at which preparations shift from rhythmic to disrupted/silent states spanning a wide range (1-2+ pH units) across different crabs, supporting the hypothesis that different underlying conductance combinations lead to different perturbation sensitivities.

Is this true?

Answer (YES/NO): YES